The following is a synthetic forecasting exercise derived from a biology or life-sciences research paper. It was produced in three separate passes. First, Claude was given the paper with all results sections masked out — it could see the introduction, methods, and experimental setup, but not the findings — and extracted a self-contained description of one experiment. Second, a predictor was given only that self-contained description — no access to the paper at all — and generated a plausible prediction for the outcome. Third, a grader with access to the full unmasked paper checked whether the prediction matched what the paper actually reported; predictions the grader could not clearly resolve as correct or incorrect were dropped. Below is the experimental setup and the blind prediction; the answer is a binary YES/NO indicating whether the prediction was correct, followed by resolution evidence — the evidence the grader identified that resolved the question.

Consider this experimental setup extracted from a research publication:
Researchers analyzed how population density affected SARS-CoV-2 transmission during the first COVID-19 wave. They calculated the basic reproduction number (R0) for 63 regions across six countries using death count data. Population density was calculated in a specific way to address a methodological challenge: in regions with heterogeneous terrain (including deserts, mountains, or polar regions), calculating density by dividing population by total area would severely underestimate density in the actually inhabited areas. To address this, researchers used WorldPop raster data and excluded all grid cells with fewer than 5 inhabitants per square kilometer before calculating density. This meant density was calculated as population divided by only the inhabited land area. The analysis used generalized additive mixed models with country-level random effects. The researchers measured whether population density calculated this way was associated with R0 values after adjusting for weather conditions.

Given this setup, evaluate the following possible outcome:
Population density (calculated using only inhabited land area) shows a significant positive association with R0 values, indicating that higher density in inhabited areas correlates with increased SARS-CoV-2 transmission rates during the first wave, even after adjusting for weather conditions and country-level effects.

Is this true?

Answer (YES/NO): YES